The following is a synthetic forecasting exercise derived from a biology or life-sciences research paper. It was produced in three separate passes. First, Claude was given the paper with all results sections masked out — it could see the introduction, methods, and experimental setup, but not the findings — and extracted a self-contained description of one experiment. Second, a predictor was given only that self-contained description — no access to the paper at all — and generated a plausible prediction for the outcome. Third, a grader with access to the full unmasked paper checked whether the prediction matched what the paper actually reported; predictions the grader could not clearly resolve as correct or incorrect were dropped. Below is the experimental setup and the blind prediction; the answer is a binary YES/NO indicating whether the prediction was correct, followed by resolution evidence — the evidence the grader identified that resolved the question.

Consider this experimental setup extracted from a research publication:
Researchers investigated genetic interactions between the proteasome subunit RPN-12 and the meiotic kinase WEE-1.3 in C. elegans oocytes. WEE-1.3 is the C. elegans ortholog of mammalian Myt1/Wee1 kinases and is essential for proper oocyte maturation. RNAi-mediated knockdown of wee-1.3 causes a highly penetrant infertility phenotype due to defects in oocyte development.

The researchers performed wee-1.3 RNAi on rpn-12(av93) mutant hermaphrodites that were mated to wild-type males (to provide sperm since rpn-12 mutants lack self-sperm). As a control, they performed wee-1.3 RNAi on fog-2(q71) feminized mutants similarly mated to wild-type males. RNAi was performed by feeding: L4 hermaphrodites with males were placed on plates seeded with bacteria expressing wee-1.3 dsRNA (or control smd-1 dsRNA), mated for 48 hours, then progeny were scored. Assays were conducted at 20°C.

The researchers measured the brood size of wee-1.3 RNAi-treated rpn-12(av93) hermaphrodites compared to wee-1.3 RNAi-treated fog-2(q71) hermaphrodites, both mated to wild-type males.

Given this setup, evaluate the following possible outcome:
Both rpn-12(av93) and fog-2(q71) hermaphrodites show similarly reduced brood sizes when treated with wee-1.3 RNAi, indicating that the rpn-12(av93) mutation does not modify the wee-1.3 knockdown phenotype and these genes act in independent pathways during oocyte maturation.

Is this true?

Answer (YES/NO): NO